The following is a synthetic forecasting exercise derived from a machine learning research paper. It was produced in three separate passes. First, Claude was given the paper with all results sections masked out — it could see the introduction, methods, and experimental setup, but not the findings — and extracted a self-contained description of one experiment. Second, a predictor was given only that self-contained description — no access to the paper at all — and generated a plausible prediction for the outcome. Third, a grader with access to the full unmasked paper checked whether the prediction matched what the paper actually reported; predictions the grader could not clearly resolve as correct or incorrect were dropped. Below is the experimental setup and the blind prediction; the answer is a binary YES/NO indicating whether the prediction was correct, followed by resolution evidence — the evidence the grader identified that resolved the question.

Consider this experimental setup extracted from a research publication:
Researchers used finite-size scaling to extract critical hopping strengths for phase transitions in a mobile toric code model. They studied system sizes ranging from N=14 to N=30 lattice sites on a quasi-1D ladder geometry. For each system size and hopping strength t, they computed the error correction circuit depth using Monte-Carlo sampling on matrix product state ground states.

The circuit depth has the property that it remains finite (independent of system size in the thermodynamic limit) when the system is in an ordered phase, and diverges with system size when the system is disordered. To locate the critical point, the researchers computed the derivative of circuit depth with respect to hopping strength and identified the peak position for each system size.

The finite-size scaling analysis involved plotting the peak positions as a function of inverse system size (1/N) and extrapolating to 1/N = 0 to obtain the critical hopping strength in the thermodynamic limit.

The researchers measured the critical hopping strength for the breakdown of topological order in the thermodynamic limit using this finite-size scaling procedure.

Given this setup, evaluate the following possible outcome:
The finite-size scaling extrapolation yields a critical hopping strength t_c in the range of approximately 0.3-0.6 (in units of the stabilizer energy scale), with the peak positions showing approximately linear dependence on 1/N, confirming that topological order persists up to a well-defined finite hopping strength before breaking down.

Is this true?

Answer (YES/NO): NO